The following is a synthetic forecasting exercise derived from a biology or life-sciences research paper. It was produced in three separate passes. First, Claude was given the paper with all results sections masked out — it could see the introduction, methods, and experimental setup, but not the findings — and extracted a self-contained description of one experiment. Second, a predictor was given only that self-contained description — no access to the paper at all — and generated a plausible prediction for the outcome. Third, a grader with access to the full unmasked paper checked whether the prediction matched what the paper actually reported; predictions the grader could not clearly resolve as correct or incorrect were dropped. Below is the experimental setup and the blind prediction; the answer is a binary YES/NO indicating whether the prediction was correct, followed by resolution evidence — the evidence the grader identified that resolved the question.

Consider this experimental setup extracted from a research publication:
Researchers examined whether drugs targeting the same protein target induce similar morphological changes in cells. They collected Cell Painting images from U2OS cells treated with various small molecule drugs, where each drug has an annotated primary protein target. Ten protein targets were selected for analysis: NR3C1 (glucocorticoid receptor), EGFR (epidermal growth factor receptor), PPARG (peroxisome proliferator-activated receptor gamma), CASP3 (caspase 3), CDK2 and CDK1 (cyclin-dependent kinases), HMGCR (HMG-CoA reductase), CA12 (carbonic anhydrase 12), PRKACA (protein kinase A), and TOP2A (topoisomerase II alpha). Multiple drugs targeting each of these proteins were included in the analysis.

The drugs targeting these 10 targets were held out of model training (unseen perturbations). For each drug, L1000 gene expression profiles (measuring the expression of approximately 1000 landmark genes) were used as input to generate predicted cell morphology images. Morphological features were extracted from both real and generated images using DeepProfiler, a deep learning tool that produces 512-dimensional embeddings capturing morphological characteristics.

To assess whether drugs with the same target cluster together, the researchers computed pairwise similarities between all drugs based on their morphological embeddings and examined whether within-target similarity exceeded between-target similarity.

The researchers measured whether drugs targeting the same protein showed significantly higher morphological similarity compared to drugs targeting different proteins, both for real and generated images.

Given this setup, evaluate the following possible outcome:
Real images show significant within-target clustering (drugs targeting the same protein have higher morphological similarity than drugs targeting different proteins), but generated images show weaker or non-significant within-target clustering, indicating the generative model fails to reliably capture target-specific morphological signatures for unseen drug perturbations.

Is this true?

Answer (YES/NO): NO